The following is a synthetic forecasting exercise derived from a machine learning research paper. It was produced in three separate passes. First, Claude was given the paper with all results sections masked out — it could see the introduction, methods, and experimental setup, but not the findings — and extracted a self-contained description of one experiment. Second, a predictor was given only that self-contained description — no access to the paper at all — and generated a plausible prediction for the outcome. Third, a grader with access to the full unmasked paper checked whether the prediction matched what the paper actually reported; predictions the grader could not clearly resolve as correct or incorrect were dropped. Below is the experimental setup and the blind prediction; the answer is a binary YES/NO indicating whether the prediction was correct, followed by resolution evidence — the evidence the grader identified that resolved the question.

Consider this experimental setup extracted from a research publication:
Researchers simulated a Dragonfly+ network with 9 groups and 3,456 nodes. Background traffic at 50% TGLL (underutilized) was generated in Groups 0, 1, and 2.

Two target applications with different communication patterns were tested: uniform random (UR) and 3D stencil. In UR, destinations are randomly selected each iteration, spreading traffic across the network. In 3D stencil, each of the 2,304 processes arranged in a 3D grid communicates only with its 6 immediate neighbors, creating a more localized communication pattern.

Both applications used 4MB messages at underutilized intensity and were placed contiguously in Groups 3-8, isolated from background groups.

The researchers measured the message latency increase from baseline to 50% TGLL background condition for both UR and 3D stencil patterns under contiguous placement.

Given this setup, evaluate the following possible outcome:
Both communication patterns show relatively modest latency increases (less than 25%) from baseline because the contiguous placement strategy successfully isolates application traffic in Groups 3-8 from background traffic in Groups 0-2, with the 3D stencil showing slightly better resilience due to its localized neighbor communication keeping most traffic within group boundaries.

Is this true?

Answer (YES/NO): YES